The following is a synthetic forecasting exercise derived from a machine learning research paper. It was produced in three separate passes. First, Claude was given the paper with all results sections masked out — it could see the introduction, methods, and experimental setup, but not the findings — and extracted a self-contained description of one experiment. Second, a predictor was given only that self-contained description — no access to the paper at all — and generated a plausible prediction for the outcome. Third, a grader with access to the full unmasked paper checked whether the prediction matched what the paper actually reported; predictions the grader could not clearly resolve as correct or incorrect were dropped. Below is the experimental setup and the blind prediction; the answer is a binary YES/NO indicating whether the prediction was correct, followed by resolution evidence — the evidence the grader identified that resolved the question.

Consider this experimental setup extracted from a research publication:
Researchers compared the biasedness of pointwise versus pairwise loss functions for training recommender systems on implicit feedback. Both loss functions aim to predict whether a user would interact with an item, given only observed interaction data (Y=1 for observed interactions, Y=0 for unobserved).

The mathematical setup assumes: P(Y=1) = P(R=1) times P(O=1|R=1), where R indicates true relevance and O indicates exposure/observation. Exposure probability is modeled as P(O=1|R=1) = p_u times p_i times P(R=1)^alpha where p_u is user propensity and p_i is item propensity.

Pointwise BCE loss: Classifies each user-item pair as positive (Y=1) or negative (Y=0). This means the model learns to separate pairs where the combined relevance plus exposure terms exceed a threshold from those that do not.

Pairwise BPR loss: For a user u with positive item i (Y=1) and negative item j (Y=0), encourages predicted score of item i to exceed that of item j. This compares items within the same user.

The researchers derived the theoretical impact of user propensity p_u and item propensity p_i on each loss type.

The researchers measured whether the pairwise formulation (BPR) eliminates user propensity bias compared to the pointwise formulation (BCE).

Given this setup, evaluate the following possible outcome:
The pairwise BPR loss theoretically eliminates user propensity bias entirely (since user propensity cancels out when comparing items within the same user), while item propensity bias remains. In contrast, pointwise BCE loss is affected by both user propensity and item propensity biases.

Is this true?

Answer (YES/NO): YES